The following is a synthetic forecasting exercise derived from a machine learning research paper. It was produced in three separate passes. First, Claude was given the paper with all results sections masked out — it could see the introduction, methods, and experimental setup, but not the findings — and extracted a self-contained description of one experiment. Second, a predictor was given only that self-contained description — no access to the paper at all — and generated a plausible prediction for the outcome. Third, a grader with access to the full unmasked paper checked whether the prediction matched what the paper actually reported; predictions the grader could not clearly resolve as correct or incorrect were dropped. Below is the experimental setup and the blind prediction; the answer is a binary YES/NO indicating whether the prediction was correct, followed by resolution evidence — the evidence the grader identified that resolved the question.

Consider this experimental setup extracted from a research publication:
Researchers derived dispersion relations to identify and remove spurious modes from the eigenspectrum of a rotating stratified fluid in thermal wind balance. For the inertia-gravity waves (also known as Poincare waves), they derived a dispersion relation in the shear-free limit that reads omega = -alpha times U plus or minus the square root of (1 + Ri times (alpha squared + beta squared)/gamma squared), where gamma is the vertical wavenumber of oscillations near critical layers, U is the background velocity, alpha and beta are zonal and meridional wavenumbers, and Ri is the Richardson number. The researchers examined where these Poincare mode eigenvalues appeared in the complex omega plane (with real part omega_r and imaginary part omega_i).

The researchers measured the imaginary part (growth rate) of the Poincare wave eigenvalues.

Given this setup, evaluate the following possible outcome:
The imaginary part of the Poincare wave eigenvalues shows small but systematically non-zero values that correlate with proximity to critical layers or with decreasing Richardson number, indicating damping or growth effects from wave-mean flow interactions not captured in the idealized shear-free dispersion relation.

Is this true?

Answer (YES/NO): NO